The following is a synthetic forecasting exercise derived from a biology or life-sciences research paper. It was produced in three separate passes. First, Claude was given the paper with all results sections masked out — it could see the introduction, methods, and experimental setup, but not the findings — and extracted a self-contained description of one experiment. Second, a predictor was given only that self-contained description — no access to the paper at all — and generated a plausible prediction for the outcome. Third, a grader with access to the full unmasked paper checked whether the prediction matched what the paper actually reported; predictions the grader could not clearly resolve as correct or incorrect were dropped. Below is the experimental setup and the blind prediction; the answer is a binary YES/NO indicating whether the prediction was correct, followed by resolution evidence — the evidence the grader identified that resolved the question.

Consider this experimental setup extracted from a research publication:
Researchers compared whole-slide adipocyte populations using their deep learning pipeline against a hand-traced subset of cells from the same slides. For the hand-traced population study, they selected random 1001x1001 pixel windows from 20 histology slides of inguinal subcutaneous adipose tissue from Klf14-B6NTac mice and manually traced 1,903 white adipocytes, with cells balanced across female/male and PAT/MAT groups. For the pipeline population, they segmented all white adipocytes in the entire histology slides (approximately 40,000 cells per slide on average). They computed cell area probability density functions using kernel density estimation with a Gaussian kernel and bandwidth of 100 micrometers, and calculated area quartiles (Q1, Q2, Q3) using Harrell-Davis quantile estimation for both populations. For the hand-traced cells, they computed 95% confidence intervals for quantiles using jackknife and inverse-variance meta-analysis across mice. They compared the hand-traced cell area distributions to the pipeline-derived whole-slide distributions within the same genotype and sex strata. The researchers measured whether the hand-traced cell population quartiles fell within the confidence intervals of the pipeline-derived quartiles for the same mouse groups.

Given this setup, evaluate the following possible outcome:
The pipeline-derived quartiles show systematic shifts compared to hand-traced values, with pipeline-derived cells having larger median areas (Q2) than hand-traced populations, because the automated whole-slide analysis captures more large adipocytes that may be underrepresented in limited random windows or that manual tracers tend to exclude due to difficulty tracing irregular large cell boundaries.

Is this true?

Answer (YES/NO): NO